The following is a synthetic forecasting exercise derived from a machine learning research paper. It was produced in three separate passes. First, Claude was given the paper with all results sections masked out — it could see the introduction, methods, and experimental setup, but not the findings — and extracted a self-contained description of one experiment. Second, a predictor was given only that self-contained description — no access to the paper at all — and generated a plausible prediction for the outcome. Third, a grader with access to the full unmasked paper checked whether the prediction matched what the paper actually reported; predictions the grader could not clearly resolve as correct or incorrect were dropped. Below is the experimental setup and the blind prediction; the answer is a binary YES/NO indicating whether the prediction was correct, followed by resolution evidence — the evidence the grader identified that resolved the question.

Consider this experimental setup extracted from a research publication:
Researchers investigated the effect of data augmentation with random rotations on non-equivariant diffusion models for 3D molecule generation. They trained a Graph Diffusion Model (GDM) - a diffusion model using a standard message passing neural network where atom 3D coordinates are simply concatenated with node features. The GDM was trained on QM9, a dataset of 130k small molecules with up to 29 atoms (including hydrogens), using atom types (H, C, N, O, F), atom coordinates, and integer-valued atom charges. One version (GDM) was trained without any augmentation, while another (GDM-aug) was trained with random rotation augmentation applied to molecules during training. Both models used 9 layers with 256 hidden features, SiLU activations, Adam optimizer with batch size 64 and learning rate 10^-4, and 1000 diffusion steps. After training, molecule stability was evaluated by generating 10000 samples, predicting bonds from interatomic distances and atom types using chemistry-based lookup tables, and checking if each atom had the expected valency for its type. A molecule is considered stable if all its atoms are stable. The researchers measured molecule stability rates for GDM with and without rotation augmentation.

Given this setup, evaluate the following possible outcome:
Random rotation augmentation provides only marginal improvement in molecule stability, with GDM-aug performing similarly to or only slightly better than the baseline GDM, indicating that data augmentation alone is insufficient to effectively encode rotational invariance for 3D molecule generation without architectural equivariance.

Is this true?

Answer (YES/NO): NO